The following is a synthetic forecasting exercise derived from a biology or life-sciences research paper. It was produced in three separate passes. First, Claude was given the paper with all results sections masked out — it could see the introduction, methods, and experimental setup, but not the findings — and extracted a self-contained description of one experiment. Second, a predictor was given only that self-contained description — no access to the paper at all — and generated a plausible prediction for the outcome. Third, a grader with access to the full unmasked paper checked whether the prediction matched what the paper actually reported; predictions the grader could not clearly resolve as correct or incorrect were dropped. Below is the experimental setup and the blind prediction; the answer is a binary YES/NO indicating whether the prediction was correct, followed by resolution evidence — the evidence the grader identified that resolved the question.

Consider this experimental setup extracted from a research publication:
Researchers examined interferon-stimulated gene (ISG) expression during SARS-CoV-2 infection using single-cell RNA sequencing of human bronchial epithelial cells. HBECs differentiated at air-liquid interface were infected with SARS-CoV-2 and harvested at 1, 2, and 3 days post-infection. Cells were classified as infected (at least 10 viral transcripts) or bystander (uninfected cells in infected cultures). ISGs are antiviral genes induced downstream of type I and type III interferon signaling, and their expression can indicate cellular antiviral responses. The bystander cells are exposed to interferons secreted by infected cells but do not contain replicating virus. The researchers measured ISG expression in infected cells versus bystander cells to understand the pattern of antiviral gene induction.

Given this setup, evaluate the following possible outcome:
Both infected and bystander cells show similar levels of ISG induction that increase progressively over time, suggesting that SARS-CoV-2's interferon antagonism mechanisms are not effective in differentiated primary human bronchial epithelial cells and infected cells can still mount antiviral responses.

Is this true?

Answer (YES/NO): NO